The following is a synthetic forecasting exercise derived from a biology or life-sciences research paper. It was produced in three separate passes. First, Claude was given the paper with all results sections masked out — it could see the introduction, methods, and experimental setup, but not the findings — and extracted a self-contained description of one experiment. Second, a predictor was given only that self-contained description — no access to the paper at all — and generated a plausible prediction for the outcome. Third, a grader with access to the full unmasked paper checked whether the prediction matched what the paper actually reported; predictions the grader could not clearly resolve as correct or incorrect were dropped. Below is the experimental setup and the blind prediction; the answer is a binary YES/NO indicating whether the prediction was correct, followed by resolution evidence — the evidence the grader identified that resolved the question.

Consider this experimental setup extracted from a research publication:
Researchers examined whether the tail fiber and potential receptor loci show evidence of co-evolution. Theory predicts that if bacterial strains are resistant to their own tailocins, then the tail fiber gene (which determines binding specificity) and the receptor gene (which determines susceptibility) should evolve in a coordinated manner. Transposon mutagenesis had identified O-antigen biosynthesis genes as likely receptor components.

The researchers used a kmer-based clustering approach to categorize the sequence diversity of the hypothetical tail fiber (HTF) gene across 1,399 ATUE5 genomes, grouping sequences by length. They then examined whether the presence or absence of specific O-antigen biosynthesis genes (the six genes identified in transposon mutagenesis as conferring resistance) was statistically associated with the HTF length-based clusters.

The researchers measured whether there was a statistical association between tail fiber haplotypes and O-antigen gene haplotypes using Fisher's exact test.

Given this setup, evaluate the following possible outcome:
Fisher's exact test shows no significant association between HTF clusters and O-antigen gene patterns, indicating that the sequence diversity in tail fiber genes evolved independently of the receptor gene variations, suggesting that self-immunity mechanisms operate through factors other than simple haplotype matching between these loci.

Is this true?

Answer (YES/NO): NO